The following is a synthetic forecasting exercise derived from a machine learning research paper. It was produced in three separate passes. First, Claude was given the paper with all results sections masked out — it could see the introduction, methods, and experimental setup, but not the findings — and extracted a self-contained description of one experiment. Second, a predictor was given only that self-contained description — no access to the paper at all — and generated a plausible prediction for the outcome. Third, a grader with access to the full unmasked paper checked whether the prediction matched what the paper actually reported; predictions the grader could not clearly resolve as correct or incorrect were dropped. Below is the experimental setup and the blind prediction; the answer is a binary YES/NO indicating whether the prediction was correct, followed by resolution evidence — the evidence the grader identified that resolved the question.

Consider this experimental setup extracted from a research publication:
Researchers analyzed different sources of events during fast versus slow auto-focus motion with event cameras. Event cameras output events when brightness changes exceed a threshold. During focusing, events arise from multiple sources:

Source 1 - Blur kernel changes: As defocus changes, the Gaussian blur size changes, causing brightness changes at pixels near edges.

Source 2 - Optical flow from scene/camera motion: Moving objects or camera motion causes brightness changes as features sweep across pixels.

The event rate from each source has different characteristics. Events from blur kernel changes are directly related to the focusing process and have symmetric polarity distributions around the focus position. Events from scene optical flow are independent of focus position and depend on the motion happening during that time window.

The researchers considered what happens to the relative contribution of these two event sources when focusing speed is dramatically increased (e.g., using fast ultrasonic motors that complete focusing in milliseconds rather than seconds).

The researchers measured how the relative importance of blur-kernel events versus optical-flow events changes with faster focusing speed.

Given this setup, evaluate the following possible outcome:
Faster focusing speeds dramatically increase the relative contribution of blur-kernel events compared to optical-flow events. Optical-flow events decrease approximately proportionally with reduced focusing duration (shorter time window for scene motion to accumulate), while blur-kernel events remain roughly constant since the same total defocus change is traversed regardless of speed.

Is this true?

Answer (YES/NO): YES